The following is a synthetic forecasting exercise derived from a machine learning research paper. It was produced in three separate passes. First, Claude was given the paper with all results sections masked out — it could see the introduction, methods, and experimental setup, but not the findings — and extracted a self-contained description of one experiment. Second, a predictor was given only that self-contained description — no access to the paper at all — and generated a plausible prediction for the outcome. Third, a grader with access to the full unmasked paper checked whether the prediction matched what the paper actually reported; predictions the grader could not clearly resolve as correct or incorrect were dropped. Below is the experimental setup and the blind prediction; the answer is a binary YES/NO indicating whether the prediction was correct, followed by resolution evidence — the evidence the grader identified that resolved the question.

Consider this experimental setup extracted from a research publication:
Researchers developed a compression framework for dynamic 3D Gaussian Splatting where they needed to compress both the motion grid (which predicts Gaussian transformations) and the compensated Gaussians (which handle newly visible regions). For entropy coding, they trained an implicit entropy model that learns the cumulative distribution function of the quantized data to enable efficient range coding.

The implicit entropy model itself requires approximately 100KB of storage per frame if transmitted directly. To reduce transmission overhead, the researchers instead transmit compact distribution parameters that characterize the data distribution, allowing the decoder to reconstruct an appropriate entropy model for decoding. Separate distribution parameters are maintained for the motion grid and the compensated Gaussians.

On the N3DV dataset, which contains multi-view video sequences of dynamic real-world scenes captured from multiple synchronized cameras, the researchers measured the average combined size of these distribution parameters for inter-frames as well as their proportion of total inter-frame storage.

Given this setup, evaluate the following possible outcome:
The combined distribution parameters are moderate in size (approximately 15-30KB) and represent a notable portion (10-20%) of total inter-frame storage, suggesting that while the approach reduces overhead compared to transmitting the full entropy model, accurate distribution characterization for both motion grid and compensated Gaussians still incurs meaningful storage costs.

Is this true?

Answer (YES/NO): NO